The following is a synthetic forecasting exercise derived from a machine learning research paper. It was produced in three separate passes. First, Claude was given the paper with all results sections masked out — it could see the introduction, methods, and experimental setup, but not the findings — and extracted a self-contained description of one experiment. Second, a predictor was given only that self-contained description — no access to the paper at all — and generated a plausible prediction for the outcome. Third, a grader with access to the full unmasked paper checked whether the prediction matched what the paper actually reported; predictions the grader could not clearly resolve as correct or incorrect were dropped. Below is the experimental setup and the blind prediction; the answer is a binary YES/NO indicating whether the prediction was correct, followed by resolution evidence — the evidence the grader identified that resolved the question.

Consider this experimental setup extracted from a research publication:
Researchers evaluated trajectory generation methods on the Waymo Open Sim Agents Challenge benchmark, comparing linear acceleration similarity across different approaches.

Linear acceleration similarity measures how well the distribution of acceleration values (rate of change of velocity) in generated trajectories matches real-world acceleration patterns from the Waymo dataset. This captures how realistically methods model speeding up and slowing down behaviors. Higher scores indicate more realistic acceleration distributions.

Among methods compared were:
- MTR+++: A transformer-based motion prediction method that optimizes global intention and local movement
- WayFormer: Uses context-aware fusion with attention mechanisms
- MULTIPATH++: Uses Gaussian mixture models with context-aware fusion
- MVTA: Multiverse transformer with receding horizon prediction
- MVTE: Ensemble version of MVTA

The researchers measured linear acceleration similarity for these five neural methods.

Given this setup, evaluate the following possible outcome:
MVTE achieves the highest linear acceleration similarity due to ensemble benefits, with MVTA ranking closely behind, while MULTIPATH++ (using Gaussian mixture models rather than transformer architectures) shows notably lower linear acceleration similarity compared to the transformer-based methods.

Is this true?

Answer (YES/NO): NO